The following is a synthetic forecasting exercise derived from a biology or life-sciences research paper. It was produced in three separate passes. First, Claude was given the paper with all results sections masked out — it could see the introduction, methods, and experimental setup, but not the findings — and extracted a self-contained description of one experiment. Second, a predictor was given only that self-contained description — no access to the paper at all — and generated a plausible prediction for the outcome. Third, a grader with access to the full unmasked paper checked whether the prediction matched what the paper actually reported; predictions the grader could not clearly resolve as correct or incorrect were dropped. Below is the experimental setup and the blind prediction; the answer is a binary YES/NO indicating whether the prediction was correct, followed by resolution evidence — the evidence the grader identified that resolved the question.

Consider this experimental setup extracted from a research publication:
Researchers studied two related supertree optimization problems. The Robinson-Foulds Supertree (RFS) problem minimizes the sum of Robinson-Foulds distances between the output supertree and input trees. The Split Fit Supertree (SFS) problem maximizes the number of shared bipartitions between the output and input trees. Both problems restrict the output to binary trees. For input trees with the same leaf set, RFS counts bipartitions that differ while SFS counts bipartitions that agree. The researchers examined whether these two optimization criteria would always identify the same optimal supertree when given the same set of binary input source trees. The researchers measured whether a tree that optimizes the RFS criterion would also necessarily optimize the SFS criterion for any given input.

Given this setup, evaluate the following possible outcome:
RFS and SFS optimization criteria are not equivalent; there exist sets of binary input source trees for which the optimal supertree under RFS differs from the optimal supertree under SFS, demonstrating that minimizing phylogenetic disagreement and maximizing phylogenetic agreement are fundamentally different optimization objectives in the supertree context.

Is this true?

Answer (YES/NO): NO